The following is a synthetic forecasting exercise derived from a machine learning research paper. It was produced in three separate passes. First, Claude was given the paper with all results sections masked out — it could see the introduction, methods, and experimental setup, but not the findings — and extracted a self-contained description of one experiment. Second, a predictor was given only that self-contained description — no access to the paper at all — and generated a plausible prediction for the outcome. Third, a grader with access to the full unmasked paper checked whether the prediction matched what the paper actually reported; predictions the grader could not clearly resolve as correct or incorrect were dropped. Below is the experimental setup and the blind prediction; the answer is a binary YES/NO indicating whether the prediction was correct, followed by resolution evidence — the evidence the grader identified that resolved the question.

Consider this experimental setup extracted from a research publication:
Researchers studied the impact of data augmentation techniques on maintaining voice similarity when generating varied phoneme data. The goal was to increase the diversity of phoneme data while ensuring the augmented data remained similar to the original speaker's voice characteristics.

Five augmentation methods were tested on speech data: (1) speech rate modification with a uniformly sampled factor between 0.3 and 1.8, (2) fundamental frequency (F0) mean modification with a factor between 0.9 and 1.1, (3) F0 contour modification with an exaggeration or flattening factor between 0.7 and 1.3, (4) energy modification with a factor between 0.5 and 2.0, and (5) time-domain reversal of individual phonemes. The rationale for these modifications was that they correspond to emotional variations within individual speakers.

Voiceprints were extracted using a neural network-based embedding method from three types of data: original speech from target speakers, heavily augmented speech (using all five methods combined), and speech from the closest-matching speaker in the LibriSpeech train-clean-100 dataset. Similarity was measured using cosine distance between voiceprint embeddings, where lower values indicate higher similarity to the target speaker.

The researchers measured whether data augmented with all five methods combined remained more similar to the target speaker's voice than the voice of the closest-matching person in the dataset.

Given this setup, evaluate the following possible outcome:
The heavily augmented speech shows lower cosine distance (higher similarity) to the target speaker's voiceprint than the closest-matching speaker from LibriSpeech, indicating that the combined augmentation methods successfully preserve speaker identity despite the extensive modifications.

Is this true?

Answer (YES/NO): YES